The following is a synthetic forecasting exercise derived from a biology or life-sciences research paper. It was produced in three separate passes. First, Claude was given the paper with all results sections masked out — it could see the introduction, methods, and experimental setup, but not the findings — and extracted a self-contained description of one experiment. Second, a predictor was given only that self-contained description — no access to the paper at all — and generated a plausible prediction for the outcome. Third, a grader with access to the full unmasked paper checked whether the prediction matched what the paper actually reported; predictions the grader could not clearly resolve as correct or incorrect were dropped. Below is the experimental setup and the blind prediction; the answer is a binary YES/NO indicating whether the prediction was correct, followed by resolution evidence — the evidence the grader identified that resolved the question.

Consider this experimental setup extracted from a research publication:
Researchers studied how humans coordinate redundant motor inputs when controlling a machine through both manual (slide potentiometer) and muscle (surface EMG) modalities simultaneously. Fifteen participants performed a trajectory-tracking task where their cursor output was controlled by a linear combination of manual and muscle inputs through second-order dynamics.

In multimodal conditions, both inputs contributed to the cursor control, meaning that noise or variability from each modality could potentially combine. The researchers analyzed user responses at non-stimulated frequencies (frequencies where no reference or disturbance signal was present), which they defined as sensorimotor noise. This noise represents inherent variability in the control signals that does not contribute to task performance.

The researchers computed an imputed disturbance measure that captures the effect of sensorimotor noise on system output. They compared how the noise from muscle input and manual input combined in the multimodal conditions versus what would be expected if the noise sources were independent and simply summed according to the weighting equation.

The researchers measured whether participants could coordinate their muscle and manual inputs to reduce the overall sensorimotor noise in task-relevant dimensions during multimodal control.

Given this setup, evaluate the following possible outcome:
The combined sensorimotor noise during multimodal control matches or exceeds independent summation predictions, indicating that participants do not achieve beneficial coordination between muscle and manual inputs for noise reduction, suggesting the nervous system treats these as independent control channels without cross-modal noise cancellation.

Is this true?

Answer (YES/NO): NO